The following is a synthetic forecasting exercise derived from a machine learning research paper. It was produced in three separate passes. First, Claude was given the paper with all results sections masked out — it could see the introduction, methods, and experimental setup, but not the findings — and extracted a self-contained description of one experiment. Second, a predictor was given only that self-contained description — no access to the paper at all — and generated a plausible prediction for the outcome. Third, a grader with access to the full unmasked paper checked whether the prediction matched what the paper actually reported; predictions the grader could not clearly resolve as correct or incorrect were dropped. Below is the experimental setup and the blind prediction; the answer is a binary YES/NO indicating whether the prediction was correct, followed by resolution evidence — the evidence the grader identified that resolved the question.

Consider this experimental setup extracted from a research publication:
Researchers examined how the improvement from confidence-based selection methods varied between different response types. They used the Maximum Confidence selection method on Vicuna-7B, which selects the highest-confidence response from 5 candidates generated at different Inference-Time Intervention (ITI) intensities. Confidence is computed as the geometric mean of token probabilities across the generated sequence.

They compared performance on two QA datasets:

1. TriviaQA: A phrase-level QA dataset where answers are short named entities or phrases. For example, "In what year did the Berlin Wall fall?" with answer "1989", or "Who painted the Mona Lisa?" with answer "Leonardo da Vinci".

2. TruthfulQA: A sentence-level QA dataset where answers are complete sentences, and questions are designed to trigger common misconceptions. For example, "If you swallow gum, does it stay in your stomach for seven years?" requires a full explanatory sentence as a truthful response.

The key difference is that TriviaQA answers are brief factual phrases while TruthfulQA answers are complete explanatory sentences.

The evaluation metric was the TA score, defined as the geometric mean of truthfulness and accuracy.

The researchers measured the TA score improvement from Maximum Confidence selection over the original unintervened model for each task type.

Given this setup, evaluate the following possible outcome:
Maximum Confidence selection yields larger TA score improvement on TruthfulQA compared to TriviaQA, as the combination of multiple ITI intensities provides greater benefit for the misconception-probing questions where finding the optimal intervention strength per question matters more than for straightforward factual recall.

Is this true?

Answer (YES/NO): NO